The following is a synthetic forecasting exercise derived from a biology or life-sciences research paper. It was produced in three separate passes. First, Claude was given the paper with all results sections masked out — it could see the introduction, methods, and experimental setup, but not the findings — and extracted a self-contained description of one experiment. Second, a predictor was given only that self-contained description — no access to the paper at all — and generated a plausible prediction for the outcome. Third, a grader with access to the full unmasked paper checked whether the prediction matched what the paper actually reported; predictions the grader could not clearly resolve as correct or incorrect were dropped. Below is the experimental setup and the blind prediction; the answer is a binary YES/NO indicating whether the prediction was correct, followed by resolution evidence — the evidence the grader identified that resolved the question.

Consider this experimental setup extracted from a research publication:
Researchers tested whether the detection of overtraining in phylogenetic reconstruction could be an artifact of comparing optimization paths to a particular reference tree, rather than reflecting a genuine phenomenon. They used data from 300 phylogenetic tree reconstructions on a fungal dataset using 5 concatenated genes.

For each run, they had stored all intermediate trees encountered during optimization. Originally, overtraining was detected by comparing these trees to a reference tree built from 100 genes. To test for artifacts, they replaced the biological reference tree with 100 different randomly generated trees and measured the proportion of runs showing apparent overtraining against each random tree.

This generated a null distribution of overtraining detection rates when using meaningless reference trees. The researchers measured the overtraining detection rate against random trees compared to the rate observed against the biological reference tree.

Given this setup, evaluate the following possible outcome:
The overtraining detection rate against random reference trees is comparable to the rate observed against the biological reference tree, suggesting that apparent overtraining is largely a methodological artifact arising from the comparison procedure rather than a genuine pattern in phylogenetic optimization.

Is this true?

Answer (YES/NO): NO